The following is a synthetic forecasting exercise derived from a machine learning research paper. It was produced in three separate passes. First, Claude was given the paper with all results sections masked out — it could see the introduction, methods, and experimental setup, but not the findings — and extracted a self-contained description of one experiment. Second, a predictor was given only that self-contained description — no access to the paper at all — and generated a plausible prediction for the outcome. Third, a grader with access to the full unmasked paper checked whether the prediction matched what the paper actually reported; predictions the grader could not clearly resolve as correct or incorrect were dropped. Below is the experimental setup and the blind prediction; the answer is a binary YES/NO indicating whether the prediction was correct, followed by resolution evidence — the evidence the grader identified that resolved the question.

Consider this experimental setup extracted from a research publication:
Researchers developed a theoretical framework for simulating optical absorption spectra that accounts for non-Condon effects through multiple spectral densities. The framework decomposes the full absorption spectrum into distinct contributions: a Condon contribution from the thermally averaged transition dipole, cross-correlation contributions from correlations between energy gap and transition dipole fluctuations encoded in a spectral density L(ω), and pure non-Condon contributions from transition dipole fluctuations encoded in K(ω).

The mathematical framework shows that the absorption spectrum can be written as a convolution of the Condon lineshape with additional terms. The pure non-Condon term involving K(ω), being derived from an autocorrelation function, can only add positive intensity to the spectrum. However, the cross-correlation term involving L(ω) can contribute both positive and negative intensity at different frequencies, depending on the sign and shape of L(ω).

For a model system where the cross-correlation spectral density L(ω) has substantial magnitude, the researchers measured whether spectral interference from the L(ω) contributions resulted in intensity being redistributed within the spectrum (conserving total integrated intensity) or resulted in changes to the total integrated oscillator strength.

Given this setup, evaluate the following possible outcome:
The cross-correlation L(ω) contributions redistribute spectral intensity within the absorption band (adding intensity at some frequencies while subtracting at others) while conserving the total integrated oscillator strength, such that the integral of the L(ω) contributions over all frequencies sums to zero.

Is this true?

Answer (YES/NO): NO